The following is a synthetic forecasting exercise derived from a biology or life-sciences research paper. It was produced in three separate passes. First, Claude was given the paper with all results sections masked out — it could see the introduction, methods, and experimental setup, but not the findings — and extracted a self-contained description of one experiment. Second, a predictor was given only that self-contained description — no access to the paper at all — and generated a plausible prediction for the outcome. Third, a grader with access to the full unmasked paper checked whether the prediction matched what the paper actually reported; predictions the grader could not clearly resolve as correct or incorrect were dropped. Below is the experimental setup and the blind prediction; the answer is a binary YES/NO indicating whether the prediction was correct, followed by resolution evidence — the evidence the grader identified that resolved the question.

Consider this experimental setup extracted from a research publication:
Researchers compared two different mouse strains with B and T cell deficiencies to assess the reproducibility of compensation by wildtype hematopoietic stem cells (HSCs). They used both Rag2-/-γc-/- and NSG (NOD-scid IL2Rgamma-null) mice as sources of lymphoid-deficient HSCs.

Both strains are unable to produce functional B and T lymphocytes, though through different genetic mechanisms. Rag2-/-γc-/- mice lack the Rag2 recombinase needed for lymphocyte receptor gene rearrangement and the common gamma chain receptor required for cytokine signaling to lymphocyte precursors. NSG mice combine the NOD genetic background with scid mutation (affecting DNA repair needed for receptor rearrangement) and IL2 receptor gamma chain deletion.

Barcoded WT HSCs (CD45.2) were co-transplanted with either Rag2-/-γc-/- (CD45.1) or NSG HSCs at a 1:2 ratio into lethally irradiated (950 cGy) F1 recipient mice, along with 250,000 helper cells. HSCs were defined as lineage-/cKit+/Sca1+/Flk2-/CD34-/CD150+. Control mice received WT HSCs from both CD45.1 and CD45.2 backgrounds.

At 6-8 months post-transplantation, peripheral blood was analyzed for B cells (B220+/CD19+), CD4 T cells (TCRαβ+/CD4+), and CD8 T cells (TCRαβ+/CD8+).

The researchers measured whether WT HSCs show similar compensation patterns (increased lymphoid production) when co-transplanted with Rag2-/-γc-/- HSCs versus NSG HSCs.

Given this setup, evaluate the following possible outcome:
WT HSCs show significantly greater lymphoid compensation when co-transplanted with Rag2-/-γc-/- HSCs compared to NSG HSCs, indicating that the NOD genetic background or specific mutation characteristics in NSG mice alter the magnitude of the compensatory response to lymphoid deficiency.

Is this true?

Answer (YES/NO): NO